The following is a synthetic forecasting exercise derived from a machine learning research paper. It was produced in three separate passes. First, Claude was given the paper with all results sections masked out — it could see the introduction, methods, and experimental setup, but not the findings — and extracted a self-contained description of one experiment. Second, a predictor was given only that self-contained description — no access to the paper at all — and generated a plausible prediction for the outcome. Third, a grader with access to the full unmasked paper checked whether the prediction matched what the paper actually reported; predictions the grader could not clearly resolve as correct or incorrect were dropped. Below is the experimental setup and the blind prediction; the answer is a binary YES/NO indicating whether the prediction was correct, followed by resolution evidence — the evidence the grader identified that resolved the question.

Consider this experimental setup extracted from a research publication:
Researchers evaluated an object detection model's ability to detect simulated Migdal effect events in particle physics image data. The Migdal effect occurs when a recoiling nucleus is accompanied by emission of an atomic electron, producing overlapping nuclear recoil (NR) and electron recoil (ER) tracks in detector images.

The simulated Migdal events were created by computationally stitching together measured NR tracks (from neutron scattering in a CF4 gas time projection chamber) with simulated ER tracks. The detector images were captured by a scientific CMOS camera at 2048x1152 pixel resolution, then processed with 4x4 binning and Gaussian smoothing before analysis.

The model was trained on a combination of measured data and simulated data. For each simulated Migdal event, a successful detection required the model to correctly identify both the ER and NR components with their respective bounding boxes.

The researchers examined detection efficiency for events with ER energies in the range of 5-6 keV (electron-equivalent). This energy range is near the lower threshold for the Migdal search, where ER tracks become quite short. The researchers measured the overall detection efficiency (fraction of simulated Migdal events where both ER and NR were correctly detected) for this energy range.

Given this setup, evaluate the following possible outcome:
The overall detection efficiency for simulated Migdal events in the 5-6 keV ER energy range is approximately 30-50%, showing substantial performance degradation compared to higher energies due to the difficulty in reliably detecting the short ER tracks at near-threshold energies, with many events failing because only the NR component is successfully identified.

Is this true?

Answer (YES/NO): YES